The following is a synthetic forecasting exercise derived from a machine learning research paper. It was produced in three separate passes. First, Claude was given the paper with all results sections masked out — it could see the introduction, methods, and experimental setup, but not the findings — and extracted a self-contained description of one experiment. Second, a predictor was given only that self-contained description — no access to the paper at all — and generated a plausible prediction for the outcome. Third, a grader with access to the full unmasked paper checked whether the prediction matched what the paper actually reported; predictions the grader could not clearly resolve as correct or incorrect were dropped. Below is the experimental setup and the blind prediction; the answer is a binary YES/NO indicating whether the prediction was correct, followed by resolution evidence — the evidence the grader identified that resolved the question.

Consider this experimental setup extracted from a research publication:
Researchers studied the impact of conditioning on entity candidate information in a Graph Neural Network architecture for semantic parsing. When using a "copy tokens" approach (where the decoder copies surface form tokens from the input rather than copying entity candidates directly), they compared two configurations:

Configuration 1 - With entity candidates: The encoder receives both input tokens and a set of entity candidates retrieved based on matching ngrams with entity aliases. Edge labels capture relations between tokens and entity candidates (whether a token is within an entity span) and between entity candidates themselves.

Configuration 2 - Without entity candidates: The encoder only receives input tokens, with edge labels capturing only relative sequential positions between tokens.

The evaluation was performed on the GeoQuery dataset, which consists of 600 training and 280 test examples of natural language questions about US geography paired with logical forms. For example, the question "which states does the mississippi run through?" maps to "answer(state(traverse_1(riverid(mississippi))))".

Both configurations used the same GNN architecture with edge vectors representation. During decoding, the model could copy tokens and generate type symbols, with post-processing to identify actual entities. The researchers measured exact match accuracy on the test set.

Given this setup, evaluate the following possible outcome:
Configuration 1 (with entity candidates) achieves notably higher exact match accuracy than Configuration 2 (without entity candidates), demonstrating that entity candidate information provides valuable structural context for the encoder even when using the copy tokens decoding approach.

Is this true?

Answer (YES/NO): YES